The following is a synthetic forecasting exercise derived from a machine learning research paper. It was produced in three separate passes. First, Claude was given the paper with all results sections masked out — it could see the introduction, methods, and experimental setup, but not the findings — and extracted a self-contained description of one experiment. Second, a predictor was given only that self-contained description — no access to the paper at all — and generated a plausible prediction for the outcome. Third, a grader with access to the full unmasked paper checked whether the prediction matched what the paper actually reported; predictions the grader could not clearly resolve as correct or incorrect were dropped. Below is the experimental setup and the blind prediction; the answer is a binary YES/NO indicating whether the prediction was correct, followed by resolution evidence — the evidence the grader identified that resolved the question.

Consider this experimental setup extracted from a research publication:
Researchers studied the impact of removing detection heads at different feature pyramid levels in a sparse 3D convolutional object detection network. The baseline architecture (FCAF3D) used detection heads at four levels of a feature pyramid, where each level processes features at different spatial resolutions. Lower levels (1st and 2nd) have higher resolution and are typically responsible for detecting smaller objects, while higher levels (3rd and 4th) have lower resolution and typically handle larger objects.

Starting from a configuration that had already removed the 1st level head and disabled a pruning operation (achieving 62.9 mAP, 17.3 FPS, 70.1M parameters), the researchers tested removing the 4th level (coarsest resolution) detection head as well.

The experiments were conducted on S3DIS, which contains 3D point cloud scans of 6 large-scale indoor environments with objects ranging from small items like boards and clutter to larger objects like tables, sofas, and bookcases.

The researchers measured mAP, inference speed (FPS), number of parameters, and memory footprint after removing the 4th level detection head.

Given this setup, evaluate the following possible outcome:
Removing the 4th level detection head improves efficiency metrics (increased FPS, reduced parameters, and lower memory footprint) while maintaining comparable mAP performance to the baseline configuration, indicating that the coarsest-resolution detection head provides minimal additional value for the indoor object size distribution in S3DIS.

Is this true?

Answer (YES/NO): NO